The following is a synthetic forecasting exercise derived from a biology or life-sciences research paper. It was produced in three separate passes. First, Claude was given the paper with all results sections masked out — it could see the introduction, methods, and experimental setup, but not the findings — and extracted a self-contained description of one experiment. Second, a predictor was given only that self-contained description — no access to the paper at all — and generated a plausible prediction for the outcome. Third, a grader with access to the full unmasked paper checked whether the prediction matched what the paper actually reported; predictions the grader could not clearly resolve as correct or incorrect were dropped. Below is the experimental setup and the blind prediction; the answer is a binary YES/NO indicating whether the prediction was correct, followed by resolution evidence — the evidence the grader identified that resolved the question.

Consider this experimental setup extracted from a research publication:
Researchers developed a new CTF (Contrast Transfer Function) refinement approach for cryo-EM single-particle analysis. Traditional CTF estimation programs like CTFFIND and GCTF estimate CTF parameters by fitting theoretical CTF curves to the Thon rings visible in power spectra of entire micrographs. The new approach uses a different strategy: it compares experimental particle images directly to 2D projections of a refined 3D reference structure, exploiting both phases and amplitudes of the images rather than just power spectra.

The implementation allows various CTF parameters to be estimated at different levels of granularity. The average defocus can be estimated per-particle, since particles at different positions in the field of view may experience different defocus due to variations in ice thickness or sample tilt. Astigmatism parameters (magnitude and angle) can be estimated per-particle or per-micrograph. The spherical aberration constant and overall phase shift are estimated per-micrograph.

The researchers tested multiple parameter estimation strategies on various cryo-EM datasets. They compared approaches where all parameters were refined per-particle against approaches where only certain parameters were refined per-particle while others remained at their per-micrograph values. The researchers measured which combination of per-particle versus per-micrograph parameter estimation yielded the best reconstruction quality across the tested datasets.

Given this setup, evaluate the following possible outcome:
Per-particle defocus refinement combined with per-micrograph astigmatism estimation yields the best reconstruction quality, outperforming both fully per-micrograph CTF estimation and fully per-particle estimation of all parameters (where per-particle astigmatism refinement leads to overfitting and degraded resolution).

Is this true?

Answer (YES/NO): YES